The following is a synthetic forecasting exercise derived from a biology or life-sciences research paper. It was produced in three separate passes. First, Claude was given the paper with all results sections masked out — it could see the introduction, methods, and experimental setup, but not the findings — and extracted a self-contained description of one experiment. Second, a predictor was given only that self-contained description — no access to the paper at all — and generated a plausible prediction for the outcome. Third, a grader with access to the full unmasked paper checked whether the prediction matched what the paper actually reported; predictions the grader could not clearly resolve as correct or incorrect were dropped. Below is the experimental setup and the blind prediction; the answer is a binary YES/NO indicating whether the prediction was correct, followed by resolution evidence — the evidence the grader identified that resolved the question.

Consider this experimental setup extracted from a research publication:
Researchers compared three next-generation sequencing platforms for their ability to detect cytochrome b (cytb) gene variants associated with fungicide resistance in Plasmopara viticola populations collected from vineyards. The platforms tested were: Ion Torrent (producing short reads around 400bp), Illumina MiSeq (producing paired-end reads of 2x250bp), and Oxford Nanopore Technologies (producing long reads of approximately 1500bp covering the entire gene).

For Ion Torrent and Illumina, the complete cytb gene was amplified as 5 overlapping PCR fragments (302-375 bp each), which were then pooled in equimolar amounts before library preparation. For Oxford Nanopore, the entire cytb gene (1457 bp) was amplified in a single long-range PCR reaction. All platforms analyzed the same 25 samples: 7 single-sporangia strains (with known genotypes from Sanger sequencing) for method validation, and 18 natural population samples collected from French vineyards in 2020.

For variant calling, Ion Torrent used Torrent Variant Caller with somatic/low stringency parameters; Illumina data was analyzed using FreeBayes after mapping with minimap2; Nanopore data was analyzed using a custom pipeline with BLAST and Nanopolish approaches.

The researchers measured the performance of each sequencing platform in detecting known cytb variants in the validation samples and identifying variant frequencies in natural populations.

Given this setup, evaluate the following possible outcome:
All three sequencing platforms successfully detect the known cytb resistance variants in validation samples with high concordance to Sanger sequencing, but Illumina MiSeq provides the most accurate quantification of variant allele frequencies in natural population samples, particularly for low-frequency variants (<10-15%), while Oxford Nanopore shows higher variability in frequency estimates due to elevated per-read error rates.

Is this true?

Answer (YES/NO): NO